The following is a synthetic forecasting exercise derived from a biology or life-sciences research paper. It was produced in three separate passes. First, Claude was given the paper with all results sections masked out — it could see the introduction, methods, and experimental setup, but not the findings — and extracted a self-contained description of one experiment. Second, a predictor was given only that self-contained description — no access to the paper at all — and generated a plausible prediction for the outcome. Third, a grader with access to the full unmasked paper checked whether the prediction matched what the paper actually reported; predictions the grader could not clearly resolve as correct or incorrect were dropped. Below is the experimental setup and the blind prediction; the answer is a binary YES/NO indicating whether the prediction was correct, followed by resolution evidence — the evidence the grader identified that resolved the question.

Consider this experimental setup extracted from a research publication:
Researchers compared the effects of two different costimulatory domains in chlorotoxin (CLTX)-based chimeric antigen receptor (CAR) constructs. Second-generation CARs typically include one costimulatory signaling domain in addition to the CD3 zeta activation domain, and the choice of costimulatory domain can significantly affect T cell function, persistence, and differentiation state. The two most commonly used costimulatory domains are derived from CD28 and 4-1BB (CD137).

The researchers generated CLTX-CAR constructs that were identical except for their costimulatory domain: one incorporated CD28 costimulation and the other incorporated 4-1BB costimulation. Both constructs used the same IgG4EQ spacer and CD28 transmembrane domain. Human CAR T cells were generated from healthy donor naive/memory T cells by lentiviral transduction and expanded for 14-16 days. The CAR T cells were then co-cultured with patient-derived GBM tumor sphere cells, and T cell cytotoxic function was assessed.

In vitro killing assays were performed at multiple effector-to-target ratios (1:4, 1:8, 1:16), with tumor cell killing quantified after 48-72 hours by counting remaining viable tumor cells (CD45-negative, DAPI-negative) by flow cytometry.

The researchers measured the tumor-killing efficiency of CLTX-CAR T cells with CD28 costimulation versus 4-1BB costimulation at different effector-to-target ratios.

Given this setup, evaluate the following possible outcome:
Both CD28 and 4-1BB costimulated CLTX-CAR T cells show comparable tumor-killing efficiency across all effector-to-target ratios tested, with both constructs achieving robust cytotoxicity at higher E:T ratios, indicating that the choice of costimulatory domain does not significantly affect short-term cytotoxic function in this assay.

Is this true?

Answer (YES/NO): NO